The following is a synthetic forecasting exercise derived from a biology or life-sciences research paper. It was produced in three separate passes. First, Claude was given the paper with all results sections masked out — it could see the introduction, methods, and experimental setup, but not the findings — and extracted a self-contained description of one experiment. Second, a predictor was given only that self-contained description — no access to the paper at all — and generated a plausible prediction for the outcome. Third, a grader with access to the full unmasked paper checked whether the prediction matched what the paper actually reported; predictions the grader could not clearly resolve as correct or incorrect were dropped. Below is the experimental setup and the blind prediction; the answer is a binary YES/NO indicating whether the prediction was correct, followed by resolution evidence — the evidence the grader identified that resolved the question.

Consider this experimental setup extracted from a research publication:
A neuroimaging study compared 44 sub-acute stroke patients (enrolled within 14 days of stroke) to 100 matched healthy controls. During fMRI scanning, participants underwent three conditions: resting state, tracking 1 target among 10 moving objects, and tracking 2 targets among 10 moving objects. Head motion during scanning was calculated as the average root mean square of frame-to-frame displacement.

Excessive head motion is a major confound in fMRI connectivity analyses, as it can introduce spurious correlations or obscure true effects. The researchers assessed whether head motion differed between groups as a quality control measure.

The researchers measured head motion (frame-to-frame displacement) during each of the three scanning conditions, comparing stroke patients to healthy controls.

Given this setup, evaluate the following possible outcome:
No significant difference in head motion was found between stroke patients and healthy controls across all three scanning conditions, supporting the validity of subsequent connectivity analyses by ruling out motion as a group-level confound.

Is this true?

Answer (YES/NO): YES